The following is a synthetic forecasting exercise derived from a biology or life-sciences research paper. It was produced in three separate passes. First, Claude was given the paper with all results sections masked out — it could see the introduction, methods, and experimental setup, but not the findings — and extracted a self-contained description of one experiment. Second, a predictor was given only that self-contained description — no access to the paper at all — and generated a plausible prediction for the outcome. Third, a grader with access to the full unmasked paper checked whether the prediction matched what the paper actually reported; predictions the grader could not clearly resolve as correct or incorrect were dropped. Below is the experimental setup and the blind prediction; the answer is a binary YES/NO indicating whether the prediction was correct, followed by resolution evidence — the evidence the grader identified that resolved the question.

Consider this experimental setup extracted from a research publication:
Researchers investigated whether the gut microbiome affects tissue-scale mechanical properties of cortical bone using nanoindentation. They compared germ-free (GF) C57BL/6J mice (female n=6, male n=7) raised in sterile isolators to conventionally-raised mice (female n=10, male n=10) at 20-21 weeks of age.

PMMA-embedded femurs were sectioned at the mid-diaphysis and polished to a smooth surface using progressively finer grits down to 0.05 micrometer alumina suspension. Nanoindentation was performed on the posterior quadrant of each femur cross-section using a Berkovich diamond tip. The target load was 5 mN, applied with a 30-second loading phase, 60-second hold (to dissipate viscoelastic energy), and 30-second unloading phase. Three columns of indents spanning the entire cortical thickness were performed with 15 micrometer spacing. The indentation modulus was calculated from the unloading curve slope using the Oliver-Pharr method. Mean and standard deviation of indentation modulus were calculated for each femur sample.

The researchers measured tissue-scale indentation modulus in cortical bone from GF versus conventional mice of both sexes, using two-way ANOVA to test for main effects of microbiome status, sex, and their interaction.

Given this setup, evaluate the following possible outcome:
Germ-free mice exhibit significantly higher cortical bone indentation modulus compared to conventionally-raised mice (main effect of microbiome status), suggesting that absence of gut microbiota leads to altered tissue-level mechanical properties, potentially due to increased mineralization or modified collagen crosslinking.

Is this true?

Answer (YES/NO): NO